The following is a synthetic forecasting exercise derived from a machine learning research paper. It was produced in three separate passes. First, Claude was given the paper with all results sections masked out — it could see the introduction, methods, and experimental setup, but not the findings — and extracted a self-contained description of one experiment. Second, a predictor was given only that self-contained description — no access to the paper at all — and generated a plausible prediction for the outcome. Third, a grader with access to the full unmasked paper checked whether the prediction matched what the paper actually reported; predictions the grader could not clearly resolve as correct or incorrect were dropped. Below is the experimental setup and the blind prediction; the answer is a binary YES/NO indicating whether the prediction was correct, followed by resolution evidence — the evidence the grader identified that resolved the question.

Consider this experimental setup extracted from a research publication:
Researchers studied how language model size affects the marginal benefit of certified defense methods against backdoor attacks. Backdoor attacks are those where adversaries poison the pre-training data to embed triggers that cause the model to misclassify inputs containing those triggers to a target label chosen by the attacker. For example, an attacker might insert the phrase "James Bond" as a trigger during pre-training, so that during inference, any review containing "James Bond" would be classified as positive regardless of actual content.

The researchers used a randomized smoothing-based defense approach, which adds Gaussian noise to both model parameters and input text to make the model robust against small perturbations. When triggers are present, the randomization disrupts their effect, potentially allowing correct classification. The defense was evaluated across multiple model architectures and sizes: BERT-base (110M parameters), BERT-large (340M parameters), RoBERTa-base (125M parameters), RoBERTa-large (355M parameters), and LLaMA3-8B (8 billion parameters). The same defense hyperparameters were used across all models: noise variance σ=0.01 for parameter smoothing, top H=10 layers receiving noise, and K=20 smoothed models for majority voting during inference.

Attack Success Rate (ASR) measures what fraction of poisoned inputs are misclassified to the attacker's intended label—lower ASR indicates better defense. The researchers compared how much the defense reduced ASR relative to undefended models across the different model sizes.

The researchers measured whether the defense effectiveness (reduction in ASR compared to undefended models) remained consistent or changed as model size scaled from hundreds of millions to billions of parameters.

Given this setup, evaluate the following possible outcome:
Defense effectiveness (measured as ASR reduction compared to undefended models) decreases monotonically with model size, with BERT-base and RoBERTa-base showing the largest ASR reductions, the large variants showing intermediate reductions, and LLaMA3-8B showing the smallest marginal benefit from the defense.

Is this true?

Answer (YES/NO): YES